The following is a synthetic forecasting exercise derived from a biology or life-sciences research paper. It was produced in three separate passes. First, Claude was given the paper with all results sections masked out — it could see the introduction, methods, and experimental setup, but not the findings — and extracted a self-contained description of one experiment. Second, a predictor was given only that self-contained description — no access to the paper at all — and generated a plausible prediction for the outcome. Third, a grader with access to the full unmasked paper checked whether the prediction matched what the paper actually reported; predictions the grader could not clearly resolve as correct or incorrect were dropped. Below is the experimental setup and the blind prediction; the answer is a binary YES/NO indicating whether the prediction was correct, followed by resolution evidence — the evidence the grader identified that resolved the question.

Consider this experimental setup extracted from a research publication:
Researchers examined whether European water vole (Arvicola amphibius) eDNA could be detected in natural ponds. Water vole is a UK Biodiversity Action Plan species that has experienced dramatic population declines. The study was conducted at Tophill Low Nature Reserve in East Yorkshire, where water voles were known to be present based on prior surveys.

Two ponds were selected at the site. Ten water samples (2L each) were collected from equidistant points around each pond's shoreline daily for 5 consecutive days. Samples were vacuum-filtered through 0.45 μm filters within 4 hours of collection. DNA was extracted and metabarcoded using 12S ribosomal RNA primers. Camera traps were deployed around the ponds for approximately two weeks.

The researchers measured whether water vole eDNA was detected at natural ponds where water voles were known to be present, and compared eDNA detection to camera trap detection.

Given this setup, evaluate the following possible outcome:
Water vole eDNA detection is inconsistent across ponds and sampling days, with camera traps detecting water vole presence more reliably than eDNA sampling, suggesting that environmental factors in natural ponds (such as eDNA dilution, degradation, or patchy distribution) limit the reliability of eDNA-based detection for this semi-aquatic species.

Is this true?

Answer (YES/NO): NO